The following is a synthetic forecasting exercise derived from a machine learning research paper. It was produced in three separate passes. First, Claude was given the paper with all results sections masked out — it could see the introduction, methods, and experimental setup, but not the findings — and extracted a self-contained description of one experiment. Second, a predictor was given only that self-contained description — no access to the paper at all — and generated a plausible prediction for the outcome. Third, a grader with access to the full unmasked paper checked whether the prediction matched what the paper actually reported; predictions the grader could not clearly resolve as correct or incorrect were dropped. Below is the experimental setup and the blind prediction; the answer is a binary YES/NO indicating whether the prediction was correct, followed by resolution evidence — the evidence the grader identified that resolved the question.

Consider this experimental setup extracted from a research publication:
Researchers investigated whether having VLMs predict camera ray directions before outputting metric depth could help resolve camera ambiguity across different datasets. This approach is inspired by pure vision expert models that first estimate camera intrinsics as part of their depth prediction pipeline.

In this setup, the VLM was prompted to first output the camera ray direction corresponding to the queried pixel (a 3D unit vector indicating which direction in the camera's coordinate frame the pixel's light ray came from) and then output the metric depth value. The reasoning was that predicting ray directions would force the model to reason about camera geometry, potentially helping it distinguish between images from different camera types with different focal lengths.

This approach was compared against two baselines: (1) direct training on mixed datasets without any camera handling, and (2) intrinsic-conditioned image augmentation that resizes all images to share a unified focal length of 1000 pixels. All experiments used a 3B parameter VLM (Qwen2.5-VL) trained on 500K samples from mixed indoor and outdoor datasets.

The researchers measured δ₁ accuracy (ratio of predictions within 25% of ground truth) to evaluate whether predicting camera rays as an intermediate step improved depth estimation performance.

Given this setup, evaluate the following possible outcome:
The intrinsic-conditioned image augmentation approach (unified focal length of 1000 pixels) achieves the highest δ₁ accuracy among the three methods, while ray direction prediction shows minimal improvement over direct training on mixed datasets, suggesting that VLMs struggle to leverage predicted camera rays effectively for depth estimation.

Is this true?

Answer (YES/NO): YES